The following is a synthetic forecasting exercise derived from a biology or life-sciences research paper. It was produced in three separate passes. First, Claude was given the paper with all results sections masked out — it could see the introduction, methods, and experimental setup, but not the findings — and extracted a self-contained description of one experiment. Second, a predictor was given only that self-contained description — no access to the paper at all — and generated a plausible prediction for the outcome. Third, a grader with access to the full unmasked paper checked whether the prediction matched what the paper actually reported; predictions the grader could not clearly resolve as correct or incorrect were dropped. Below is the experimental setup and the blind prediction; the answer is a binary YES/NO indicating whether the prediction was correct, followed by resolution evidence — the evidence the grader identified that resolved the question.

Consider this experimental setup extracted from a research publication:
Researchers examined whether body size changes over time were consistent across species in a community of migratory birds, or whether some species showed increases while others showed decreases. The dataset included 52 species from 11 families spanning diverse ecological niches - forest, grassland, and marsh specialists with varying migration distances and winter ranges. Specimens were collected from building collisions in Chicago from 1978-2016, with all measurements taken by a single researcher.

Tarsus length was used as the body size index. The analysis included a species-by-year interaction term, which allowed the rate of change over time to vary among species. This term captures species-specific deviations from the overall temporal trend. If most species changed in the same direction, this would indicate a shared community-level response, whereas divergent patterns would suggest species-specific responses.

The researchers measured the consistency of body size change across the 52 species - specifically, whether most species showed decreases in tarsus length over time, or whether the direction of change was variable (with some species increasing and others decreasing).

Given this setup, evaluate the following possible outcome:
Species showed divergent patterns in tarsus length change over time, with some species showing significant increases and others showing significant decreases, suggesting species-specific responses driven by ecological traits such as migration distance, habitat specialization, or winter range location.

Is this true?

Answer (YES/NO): NO